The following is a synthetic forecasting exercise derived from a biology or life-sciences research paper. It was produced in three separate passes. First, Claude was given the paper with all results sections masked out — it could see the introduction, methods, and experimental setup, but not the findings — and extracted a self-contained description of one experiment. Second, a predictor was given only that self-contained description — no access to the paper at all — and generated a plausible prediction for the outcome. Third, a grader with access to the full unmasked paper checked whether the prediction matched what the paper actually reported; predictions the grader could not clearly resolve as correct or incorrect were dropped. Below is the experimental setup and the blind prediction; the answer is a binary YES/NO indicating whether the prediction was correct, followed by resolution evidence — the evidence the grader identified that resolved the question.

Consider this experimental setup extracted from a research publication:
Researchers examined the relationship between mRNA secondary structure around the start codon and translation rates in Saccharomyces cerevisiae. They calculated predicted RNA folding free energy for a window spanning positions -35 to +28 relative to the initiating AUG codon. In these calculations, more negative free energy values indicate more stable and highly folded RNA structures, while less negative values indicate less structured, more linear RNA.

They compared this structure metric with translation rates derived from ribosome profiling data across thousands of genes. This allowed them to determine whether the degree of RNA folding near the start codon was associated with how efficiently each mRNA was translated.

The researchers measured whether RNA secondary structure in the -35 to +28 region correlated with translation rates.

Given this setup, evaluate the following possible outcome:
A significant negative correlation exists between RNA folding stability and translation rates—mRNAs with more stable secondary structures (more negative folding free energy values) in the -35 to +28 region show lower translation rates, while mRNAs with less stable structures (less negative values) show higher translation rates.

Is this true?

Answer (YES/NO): YES